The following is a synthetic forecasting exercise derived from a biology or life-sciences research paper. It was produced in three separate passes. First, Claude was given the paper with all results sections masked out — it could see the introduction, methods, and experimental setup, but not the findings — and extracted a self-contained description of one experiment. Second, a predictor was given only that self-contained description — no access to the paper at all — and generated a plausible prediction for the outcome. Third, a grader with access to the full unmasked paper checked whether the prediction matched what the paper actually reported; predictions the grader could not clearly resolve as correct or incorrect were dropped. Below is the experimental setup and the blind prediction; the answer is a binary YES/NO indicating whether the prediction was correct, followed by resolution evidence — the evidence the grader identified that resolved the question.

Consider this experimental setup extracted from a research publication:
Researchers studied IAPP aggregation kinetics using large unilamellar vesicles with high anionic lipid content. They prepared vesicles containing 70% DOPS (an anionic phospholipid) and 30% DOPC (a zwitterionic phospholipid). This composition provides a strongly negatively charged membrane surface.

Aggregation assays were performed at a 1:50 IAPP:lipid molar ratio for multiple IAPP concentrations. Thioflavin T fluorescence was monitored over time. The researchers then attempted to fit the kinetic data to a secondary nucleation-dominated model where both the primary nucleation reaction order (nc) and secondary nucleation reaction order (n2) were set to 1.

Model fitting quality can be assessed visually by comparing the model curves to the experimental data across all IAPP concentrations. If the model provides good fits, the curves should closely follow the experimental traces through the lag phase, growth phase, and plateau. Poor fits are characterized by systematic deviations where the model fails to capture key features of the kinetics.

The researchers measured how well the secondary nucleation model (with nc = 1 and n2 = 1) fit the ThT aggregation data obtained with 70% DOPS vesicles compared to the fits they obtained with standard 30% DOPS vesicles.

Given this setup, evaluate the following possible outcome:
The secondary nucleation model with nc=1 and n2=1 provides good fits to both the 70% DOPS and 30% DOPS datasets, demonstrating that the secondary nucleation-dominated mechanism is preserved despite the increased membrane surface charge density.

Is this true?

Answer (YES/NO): YES